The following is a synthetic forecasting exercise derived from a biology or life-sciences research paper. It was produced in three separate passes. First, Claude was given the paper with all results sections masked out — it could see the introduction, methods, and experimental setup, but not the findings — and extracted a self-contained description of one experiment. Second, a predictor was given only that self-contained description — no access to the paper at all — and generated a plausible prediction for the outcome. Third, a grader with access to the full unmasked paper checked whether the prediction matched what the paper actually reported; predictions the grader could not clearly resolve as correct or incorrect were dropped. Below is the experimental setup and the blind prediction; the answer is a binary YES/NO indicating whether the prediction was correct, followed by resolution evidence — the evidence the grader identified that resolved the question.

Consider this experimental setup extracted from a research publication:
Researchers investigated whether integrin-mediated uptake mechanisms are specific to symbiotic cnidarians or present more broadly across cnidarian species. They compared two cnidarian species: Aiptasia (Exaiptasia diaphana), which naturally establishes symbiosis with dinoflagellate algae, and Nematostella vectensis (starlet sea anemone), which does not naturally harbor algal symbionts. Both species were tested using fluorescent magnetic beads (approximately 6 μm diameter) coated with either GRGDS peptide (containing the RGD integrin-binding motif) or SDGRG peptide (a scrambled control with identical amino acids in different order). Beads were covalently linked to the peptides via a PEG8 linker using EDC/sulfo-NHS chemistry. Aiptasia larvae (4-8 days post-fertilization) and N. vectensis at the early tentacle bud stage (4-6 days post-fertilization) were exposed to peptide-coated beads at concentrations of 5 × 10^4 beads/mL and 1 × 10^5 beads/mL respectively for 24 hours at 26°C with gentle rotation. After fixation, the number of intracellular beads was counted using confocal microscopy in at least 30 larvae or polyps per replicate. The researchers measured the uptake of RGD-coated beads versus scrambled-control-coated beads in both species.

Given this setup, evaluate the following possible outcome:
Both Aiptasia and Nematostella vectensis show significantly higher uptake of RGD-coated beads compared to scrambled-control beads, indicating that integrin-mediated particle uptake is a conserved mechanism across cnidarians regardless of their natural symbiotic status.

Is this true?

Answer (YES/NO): NO